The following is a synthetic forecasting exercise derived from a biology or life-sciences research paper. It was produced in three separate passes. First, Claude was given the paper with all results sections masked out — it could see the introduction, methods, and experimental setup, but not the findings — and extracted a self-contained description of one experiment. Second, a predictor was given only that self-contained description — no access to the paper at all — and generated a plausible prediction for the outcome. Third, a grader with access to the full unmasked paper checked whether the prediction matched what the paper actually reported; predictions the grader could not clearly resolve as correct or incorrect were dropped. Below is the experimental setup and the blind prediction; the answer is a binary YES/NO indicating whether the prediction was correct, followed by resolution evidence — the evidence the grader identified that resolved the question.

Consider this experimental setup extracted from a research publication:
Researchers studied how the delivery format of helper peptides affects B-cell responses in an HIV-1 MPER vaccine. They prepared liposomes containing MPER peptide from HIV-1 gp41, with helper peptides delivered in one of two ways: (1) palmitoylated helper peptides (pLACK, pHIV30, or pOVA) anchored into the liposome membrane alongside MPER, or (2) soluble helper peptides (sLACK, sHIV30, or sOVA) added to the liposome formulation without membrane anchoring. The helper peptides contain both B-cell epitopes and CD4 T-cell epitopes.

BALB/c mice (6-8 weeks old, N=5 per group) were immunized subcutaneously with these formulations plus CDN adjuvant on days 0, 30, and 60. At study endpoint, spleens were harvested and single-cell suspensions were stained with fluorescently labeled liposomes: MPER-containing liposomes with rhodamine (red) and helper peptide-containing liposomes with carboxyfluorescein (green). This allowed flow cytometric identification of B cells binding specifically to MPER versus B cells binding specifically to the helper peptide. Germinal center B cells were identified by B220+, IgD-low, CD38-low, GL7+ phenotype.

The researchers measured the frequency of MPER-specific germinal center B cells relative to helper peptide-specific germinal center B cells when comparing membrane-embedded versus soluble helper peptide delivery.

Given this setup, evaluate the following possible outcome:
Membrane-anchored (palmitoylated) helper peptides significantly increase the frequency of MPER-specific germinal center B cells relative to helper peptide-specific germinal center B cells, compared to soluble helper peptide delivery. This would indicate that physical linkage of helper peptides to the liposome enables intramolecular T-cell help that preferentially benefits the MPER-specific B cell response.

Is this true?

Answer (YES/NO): NO